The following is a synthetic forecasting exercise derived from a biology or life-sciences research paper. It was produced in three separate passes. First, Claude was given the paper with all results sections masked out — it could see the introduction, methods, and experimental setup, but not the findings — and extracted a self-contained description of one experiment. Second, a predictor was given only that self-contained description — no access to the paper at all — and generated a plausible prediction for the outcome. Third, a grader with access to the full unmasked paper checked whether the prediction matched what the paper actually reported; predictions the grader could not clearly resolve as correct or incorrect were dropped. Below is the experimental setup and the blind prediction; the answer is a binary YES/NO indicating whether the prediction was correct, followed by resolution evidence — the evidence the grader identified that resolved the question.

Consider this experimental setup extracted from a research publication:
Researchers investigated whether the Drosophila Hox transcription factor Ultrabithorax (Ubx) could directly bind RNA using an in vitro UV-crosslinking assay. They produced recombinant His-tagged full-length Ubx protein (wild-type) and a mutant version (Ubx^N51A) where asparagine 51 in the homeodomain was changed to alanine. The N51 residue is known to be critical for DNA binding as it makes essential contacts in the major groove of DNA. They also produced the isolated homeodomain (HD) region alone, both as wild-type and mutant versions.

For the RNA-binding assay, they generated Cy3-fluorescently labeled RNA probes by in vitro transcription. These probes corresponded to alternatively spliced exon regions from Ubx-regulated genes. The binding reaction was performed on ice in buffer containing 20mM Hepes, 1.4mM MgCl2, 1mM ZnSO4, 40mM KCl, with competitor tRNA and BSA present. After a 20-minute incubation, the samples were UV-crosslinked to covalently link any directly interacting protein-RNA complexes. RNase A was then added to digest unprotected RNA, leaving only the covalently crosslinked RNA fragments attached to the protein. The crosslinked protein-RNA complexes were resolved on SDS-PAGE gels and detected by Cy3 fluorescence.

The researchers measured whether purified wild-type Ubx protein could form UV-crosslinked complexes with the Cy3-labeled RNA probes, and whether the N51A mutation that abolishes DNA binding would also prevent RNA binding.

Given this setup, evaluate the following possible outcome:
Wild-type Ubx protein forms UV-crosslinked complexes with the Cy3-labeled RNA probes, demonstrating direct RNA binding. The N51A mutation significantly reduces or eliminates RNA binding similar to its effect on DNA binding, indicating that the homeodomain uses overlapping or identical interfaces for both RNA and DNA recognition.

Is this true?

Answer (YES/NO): NO